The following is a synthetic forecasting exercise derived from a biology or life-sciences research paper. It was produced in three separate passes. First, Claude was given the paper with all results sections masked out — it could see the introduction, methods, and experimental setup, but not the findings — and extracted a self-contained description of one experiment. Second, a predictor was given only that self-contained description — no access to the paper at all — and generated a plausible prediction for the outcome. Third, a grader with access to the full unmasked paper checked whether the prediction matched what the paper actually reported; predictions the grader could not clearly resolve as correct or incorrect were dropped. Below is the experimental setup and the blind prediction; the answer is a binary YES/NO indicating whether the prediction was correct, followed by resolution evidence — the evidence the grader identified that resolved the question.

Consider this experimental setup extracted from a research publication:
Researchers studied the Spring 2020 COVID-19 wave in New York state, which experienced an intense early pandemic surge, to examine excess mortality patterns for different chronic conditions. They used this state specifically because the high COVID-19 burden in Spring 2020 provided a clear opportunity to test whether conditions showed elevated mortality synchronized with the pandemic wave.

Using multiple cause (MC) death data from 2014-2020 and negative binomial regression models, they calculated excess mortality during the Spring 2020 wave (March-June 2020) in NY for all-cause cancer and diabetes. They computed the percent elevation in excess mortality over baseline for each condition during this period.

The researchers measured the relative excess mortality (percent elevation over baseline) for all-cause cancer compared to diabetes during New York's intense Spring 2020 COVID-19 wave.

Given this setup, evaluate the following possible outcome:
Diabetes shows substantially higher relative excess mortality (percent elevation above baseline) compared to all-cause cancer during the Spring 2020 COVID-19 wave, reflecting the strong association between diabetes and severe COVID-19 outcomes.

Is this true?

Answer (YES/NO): YES